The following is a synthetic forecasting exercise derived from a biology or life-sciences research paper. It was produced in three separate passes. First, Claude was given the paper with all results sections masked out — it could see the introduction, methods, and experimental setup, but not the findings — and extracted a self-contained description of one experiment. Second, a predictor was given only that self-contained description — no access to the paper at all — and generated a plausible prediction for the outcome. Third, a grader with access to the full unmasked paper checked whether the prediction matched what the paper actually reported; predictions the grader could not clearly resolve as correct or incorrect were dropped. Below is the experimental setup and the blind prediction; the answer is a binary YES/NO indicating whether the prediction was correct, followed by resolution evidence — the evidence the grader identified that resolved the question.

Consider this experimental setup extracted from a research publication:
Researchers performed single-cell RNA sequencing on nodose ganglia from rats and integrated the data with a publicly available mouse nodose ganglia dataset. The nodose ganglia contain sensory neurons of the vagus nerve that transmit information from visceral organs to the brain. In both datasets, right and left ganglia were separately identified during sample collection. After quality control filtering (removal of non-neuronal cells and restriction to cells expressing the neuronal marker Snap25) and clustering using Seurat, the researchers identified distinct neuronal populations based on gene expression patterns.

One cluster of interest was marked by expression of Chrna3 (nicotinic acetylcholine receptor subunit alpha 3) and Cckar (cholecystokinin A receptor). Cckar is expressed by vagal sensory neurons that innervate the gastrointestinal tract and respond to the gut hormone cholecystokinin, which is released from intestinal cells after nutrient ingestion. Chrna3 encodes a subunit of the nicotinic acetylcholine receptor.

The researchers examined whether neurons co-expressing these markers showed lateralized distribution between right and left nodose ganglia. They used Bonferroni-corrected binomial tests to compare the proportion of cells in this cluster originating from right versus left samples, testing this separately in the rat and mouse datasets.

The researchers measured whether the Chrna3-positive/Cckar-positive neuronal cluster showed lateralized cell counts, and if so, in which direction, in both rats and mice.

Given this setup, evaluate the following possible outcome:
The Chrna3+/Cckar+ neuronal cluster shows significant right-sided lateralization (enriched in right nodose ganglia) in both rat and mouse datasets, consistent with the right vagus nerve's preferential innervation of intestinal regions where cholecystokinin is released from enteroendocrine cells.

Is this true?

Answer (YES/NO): YES